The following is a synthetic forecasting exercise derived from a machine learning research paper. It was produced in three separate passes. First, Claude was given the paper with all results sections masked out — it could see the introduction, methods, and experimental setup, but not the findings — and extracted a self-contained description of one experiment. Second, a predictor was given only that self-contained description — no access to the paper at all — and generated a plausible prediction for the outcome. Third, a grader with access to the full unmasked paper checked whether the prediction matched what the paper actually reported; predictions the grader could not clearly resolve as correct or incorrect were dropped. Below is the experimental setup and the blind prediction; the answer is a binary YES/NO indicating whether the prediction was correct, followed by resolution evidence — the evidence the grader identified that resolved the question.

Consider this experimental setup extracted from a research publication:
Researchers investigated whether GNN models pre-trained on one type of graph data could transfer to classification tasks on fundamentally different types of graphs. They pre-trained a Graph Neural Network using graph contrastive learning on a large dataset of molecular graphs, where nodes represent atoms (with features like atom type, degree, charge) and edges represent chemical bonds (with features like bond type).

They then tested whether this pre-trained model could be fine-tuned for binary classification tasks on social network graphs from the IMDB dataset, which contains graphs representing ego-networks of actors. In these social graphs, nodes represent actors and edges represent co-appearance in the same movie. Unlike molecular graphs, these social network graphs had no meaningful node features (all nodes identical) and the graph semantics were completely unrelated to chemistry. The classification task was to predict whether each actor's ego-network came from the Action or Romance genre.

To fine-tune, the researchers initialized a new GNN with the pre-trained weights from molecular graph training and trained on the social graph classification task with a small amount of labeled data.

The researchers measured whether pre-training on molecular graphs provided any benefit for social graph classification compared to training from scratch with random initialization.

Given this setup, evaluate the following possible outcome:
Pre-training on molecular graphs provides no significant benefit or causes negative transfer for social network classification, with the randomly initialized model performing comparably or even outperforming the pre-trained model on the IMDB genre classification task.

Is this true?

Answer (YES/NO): NO